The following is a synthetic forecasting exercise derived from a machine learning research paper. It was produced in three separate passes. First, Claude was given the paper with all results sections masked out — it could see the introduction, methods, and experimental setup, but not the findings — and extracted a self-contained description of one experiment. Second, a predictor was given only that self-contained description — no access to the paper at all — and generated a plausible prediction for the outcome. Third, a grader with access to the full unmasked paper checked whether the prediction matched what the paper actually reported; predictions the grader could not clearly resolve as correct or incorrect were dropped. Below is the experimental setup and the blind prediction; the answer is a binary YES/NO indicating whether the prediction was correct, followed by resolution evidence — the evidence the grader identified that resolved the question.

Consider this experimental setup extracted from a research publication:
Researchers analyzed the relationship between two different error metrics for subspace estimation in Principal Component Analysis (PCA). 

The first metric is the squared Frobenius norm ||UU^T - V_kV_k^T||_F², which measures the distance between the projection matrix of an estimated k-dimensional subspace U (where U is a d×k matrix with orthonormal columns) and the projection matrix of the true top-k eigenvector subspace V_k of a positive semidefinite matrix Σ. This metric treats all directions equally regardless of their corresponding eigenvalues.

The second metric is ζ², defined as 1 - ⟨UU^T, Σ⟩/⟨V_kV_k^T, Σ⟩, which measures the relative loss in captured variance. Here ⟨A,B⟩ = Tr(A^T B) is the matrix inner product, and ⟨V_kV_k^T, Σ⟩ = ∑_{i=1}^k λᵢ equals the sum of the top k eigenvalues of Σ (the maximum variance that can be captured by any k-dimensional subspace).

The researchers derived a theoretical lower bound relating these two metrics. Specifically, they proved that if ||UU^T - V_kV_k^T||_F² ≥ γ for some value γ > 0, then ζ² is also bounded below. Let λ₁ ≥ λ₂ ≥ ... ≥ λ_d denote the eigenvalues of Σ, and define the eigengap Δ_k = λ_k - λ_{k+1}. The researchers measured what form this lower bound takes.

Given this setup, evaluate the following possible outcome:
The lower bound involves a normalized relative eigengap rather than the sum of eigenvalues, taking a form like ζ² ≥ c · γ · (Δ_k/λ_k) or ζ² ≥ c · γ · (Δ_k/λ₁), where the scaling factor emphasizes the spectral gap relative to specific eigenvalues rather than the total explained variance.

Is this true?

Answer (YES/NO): NO